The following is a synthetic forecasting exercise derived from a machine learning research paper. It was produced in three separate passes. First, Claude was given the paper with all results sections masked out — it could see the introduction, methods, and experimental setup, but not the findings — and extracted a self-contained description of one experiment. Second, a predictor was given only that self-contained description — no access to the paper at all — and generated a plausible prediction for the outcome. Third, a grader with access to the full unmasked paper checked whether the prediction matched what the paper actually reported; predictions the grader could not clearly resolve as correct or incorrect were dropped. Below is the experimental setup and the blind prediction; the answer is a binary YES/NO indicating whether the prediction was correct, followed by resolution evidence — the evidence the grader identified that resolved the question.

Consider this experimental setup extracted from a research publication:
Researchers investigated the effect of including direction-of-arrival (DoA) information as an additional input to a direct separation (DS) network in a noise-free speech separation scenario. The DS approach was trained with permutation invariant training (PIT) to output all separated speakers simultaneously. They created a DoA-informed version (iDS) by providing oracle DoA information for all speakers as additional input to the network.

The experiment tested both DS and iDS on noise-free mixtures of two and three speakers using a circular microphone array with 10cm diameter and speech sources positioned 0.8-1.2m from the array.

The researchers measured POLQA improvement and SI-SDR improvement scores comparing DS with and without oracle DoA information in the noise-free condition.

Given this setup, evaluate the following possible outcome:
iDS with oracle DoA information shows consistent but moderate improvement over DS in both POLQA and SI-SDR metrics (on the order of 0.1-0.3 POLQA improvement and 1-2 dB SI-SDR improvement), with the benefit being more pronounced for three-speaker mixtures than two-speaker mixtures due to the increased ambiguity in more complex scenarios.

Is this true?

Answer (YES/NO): NO